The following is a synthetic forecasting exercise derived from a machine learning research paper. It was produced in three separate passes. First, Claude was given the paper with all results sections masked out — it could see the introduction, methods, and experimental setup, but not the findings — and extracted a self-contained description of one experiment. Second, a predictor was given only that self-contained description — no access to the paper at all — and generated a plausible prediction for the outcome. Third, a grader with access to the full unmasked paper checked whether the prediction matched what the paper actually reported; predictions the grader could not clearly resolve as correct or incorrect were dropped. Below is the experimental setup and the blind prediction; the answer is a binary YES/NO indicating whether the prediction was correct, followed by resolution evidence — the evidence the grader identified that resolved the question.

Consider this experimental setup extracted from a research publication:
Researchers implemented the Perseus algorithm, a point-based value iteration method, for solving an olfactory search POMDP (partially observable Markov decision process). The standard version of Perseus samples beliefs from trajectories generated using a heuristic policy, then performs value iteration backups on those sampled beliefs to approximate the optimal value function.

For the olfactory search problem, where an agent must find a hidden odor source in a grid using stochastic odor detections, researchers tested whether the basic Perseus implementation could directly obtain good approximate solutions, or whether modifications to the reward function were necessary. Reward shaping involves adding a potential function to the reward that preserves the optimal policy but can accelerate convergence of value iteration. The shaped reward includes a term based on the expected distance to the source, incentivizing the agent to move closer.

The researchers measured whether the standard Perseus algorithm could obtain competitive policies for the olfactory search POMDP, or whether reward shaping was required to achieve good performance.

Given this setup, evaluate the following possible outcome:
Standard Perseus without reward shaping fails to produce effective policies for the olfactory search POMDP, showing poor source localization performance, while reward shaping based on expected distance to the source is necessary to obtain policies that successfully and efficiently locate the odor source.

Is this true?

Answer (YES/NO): YES